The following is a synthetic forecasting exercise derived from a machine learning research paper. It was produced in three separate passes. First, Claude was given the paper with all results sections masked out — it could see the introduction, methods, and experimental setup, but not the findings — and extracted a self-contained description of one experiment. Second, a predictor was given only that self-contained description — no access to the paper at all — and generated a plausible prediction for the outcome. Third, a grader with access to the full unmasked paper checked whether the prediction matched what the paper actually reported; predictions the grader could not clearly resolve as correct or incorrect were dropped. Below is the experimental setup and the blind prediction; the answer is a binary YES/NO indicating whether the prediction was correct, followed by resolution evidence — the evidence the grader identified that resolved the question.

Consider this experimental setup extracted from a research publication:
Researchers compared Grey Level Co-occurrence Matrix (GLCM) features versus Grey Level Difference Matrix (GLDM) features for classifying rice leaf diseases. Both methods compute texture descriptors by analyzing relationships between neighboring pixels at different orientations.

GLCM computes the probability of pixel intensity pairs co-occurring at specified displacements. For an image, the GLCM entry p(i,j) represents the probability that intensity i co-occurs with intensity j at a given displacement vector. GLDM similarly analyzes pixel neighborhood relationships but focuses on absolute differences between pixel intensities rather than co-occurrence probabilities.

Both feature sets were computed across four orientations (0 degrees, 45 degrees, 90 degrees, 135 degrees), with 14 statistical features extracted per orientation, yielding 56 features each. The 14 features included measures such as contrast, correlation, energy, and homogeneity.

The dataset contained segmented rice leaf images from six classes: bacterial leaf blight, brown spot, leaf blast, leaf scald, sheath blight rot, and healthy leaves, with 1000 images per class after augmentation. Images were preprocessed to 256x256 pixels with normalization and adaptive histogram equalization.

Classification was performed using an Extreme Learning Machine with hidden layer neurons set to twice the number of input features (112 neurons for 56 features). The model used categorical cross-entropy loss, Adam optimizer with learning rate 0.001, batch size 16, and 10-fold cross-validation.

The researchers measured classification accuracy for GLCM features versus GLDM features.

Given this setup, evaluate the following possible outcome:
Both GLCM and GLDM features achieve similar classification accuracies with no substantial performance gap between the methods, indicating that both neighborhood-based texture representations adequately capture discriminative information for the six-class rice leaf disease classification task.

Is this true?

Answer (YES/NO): NO